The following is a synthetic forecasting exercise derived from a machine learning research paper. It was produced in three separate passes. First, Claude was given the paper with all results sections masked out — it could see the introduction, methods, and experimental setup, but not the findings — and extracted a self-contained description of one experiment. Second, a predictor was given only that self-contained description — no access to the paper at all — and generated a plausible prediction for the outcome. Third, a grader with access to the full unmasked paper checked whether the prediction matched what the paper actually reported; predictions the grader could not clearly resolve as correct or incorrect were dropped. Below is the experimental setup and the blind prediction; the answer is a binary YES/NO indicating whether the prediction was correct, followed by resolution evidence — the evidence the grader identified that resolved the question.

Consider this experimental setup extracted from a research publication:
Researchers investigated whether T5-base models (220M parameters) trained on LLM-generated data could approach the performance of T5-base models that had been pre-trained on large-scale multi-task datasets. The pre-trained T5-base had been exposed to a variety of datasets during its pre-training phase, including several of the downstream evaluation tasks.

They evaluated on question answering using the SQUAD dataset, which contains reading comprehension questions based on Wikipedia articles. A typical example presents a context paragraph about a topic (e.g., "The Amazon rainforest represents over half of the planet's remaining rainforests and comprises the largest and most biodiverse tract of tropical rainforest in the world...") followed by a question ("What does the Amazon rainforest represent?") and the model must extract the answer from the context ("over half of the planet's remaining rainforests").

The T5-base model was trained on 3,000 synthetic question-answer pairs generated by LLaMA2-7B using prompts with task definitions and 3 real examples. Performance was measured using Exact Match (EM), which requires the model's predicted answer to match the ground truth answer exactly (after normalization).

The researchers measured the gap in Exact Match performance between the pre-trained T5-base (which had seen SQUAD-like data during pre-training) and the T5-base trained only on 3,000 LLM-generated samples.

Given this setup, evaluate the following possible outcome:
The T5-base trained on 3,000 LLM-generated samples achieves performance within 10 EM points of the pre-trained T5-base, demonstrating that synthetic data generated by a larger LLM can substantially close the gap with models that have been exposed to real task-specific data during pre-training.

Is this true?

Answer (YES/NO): YES